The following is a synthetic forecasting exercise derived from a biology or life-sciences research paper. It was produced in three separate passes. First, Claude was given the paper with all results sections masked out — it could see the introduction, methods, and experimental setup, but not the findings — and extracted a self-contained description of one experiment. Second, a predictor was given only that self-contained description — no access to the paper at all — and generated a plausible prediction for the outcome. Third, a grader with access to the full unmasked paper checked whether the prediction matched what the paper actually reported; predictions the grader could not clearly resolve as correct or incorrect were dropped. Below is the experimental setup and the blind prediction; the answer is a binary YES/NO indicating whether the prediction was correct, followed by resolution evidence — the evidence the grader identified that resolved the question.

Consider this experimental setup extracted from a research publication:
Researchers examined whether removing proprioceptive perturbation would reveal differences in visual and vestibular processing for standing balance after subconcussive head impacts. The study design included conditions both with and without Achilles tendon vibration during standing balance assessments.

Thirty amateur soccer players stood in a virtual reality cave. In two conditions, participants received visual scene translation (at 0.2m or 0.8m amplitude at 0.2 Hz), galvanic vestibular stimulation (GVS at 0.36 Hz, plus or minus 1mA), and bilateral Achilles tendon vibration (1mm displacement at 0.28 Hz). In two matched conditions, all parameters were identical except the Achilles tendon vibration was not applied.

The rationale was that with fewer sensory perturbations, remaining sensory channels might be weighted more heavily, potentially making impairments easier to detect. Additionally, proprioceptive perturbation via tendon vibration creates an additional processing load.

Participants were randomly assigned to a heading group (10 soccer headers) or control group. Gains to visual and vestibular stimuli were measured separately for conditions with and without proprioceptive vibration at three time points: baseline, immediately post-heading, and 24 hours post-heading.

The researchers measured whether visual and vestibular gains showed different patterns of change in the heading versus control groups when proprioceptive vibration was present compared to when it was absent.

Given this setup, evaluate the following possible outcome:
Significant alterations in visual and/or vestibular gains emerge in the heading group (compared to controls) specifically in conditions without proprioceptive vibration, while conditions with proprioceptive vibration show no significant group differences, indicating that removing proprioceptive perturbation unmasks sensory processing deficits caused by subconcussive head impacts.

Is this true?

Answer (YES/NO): NO